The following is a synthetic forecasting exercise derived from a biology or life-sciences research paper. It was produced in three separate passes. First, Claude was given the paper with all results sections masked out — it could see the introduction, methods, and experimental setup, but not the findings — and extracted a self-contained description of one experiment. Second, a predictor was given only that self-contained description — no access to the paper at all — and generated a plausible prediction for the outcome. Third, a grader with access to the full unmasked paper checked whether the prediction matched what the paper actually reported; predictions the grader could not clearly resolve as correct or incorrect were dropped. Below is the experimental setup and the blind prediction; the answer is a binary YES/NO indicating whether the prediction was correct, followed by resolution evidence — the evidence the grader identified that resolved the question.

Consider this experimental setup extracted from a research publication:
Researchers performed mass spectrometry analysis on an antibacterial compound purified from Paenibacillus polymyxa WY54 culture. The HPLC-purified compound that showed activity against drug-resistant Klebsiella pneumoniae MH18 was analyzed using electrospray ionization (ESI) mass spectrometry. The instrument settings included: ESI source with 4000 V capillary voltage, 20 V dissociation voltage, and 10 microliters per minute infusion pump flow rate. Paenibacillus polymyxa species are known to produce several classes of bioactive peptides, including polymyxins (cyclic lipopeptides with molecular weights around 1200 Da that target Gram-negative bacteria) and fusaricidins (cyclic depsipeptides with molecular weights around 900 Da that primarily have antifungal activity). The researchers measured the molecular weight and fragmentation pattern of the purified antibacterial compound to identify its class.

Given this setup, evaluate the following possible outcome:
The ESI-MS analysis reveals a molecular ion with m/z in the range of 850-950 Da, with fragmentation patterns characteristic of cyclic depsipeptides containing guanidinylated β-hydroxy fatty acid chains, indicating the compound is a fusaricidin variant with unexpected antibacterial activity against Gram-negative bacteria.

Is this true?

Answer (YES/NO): NO